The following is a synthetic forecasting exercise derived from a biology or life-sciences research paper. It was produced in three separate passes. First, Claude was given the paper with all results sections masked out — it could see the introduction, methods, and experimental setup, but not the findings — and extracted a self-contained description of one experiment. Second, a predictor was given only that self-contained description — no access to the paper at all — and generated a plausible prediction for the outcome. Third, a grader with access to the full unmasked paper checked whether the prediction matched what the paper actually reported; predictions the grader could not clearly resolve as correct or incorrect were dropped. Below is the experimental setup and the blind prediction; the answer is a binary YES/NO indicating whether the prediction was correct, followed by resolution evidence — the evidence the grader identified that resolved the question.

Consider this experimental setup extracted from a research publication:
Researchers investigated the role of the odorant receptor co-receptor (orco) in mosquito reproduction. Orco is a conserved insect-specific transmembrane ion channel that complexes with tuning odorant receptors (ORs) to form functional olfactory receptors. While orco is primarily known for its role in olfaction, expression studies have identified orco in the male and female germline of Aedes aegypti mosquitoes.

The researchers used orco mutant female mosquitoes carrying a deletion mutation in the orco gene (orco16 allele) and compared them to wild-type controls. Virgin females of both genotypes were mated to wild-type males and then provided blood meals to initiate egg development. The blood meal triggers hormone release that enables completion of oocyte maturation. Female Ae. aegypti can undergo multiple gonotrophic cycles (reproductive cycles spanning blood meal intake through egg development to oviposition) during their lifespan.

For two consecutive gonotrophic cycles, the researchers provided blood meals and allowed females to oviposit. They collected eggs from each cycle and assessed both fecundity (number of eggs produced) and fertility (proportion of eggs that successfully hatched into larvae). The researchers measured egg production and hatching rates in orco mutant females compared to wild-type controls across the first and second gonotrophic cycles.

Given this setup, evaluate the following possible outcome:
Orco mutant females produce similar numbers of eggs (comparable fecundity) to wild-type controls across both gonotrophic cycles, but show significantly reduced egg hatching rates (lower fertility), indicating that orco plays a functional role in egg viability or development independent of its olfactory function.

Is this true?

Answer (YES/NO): NO